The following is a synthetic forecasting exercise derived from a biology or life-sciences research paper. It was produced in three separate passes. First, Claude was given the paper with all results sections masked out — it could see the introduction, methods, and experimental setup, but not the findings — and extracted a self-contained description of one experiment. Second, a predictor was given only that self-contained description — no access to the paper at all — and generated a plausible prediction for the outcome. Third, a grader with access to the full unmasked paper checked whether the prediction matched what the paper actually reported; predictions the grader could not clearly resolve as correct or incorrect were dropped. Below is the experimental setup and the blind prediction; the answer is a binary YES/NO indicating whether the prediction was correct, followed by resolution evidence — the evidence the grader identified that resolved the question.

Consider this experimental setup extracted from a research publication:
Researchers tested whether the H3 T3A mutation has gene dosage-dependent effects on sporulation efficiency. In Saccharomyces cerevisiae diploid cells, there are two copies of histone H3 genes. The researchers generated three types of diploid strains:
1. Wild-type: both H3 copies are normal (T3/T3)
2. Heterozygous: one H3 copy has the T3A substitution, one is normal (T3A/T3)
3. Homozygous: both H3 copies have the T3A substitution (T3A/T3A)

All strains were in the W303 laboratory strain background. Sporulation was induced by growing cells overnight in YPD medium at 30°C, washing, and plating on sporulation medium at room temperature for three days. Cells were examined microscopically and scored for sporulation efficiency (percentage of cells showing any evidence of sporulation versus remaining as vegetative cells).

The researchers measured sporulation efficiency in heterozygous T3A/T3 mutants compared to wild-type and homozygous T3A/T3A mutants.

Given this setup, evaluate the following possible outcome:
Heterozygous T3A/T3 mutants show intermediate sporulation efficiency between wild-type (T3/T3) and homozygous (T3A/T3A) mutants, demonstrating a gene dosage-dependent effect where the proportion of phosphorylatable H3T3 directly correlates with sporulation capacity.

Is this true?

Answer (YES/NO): NO